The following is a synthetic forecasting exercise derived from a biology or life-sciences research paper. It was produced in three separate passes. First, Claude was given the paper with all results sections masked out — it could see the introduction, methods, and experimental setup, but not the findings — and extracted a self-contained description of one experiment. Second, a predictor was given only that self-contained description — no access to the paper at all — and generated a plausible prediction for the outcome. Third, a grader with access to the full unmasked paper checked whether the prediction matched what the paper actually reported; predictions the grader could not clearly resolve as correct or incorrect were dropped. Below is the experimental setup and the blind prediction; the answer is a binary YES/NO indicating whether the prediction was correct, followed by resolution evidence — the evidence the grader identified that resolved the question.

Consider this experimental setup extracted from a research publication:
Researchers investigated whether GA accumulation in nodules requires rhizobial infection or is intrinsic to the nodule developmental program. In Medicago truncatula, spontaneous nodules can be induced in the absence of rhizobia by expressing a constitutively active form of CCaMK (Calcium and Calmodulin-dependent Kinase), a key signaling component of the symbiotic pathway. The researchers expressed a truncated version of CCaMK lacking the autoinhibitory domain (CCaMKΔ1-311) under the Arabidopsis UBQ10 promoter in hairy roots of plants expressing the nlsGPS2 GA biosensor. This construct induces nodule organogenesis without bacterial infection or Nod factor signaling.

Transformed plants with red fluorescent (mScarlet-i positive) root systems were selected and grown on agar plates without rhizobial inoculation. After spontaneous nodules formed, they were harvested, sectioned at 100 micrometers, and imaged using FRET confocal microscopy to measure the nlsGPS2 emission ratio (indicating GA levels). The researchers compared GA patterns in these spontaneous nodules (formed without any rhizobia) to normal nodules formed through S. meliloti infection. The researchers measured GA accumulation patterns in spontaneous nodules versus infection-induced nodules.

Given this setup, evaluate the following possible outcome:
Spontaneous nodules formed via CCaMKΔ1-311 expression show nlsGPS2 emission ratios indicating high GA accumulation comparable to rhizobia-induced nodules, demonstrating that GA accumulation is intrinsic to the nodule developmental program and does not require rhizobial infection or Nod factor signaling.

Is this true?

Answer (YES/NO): YES